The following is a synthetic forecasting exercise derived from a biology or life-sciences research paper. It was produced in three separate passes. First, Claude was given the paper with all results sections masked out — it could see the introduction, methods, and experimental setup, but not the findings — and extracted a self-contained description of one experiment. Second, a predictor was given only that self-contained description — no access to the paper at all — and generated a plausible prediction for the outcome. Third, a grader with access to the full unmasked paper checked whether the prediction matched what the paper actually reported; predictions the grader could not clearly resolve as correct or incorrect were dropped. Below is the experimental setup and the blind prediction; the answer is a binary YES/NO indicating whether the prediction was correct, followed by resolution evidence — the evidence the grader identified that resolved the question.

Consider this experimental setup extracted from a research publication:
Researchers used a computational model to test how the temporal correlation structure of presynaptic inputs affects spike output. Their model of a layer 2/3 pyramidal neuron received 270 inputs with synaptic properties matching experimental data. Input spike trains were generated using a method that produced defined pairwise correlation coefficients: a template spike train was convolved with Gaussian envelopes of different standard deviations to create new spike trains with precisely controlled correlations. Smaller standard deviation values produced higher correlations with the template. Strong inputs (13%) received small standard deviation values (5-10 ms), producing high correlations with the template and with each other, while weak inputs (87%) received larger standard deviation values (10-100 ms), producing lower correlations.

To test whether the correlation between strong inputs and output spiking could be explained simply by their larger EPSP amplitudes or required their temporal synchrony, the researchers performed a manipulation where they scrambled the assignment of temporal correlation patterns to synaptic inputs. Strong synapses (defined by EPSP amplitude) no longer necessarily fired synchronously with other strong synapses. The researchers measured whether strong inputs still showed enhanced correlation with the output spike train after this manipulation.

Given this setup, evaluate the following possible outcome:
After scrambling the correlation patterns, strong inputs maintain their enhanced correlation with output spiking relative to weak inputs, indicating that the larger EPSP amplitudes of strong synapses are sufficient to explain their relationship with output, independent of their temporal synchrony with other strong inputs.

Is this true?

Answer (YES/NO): NO